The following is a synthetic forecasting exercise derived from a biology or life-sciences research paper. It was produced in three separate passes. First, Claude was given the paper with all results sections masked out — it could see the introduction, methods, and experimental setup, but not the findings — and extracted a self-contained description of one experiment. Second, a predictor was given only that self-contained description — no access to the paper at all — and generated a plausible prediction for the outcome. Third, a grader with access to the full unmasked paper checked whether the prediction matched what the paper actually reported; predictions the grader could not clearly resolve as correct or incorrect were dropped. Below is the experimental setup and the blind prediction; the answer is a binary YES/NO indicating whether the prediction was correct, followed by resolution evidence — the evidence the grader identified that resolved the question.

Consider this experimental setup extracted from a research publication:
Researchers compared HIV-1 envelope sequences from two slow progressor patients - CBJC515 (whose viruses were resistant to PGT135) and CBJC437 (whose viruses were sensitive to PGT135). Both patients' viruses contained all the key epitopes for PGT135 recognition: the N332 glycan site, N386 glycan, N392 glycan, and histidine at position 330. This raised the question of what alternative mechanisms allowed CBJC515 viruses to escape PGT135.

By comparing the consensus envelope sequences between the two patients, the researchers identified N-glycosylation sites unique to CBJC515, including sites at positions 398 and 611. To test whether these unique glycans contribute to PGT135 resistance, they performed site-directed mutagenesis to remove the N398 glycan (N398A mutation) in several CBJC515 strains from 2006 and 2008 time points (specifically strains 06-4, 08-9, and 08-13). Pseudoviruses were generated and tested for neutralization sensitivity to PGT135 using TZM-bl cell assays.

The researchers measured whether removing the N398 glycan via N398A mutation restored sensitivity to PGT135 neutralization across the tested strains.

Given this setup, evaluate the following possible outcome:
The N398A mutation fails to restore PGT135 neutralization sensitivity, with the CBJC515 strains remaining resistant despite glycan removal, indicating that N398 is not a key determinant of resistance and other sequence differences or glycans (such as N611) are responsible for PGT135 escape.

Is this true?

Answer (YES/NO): NO